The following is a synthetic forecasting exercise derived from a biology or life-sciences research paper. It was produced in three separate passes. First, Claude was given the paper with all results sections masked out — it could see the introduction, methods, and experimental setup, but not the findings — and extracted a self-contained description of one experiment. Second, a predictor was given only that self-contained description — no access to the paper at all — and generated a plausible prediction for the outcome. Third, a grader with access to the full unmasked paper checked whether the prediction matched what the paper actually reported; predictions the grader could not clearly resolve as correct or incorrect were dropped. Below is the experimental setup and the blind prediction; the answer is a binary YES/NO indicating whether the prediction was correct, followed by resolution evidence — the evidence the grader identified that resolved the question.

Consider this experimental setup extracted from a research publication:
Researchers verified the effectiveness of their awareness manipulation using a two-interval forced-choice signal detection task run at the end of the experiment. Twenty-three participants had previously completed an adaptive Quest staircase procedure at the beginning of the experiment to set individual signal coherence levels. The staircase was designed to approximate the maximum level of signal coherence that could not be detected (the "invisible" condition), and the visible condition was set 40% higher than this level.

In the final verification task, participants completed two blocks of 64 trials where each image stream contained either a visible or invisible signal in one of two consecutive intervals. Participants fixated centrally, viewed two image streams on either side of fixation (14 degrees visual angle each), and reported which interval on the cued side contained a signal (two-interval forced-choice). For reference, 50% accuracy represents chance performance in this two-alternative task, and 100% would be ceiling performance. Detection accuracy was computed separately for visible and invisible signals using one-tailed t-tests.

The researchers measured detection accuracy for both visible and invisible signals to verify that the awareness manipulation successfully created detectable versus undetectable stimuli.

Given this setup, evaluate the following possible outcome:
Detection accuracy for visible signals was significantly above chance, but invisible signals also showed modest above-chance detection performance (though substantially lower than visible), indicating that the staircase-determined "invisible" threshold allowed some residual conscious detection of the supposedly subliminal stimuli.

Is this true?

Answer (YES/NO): NO